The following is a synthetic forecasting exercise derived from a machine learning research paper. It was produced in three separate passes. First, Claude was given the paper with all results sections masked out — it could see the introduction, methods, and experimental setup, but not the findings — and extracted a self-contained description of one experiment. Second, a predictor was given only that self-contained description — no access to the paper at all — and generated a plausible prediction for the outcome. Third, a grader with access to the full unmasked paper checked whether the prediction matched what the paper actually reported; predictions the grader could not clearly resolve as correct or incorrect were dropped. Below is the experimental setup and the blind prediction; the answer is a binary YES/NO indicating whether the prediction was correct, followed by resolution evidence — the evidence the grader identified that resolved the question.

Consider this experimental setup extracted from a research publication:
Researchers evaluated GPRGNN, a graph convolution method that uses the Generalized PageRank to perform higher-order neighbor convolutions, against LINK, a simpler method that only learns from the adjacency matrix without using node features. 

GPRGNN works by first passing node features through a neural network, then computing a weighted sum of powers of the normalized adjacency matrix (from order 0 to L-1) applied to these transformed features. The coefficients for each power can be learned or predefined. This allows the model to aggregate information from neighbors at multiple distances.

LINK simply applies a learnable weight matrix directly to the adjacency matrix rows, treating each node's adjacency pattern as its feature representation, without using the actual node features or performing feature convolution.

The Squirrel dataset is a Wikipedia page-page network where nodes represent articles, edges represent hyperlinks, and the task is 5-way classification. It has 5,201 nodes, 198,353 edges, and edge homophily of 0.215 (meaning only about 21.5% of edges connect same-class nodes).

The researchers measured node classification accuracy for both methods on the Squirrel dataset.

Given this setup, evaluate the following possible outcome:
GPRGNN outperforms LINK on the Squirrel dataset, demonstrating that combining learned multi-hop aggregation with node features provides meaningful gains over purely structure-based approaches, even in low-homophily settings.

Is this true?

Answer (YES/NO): NO